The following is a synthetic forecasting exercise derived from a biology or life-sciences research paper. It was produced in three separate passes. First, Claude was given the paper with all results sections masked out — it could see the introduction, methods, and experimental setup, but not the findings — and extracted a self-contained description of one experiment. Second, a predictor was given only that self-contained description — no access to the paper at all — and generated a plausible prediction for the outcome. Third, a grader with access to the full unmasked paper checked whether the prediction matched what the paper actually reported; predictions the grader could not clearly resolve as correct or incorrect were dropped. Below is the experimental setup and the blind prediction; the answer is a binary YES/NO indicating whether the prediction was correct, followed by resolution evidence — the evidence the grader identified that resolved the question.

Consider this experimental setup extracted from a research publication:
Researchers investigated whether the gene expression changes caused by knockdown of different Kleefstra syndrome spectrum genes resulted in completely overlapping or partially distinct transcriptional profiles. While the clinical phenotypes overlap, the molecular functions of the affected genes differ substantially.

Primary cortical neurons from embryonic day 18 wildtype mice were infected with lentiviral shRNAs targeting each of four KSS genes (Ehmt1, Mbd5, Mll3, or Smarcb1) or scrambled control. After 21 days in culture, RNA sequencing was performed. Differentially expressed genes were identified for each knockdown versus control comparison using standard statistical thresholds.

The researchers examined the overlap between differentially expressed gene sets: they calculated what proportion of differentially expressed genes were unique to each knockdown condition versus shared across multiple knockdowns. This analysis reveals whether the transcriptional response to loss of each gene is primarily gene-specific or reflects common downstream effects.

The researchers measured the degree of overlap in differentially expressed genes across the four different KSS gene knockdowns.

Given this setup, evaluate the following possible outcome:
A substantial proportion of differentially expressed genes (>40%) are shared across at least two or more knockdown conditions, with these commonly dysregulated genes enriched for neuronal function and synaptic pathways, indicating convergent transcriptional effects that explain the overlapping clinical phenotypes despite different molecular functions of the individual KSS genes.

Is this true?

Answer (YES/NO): NO